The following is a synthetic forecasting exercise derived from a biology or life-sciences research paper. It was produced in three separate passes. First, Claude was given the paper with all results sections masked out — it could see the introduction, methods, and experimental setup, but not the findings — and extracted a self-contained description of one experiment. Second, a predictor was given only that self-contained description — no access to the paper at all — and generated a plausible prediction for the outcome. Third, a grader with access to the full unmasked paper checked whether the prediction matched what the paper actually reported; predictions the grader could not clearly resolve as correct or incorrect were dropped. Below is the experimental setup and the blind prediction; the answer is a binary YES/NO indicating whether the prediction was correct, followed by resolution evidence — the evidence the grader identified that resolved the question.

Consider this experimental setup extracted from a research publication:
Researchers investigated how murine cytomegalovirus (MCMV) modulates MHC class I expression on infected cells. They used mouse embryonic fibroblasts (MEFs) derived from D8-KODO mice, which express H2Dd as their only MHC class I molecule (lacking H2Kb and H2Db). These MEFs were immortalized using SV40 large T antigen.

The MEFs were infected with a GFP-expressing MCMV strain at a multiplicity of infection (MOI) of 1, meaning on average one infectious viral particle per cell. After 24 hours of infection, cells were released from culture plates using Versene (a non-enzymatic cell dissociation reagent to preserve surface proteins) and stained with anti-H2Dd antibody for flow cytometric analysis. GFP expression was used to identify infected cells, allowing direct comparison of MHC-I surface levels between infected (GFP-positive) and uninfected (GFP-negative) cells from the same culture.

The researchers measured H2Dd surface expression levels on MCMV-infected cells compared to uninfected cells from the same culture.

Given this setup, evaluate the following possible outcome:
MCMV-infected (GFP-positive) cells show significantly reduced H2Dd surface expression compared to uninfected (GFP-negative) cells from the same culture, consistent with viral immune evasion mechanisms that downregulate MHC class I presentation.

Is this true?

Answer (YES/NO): YES